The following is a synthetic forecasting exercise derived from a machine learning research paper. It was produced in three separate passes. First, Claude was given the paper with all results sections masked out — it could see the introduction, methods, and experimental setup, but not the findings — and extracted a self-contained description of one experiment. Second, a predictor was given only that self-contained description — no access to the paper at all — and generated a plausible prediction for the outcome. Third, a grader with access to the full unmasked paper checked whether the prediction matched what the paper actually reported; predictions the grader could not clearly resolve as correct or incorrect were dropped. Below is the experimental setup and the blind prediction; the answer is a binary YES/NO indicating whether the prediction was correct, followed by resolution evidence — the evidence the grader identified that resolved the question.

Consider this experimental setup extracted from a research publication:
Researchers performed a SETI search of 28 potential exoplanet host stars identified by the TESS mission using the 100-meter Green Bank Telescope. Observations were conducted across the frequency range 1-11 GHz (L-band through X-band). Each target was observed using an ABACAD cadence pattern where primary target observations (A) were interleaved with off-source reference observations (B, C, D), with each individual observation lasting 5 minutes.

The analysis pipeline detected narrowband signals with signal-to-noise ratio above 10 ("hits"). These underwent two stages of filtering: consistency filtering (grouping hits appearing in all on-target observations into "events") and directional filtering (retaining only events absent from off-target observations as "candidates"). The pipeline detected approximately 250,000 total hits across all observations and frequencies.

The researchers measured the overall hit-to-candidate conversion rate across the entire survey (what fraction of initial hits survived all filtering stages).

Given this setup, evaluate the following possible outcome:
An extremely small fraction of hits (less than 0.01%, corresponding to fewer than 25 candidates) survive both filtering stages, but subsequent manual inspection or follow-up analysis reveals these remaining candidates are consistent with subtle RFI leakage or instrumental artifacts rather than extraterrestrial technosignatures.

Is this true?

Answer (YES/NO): NO